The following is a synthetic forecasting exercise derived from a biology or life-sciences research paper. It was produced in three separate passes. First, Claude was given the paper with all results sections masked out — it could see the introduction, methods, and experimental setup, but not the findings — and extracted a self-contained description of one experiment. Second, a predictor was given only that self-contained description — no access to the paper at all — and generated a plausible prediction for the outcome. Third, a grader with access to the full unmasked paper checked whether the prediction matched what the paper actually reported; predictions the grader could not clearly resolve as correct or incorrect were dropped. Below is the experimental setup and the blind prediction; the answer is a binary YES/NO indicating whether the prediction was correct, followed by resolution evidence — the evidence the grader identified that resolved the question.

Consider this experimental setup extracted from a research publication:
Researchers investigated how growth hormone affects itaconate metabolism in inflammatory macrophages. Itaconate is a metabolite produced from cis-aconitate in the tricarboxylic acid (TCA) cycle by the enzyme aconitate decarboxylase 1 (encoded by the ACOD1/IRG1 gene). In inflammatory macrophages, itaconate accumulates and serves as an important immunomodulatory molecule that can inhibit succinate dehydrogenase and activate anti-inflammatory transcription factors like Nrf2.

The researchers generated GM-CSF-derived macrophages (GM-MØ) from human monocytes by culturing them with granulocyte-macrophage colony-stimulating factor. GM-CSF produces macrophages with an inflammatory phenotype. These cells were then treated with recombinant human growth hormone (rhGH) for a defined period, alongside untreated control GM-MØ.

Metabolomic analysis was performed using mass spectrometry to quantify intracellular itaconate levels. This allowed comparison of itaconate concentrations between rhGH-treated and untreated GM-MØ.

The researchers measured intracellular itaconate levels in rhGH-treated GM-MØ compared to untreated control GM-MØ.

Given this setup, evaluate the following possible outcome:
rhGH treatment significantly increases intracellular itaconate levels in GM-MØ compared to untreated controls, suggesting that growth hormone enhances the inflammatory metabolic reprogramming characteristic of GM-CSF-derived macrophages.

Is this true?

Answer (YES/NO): NO